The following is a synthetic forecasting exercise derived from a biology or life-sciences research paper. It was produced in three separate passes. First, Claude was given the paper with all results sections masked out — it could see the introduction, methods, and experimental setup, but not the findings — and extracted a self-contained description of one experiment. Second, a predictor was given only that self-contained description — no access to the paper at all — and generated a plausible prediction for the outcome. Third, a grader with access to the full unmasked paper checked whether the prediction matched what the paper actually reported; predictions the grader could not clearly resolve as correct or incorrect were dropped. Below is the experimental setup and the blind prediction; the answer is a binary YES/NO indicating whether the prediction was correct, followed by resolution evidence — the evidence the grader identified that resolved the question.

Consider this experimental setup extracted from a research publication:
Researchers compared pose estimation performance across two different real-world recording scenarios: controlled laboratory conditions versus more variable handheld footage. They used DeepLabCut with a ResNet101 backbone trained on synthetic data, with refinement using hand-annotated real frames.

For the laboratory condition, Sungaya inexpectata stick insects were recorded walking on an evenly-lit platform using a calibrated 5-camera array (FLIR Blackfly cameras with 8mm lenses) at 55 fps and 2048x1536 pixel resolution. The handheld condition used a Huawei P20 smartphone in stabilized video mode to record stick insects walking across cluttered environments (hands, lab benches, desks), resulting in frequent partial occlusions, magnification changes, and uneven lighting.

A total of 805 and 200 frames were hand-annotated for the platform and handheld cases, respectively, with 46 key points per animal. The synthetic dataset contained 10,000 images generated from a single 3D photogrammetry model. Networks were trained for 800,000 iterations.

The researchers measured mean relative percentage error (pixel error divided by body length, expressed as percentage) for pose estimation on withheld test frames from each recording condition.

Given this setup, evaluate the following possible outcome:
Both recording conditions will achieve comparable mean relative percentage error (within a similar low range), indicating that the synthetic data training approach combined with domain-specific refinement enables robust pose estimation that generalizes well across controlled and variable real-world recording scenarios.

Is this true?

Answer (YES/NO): NO